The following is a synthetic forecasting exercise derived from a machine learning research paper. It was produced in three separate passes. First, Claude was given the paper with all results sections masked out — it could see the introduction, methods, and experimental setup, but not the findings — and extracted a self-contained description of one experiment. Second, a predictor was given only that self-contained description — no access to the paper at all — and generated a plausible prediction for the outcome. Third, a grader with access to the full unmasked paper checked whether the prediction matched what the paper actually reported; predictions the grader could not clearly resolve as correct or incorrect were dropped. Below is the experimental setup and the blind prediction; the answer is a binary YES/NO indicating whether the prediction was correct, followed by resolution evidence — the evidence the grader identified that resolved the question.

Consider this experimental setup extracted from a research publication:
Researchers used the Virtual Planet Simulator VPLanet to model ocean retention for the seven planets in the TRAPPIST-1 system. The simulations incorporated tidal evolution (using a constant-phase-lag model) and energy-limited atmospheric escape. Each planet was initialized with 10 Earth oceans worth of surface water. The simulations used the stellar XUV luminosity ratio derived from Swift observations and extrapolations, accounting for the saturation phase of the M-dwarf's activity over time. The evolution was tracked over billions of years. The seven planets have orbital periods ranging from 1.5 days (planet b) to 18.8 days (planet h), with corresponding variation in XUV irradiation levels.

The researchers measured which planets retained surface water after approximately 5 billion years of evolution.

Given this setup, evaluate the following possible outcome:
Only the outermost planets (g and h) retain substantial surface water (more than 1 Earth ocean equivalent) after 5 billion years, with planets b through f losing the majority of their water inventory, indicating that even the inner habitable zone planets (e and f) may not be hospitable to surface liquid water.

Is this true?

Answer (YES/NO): NO